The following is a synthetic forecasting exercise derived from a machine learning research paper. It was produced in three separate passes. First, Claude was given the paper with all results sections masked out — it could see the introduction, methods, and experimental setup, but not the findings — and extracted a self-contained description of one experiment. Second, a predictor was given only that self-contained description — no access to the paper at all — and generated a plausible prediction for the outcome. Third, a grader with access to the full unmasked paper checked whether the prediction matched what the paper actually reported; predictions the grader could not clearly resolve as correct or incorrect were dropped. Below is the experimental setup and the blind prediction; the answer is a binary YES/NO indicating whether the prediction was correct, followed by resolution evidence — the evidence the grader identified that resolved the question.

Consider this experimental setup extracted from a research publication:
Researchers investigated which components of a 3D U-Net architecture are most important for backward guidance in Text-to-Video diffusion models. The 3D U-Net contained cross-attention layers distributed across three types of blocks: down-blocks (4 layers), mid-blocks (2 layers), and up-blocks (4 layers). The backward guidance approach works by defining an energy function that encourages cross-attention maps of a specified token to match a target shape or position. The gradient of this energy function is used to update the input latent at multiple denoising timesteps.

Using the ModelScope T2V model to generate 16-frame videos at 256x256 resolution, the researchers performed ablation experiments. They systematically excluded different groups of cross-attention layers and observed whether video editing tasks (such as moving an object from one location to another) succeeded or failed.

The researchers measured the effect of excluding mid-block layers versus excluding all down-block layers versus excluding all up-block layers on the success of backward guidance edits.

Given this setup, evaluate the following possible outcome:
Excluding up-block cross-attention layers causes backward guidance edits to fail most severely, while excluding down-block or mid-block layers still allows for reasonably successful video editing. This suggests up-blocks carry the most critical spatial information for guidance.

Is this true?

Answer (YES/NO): NO